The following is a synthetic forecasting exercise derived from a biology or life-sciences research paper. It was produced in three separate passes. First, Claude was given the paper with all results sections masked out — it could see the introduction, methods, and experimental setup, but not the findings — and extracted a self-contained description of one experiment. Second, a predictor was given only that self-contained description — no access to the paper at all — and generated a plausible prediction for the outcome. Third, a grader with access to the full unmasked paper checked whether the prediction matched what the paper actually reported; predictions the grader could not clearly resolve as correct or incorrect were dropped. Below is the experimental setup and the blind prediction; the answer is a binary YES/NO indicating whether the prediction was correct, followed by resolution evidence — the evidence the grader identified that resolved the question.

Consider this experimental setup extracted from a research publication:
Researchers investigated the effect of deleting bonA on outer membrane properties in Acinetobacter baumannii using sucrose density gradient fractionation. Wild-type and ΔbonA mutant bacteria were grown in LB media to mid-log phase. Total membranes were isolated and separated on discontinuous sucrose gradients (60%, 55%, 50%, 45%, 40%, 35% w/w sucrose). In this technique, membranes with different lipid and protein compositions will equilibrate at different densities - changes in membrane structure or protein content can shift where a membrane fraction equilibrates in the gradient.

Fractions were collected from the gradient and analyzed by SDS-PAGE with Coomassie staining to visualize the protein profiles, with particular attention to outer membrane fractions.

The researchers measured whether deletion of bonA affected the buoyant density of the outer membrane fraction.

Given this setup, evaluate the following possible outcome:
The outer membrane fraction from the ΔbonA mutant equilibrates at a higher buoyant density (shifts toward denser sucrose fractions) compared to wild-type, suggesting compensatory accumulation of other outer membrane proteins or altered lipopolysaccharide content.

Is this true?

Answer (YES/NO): YES